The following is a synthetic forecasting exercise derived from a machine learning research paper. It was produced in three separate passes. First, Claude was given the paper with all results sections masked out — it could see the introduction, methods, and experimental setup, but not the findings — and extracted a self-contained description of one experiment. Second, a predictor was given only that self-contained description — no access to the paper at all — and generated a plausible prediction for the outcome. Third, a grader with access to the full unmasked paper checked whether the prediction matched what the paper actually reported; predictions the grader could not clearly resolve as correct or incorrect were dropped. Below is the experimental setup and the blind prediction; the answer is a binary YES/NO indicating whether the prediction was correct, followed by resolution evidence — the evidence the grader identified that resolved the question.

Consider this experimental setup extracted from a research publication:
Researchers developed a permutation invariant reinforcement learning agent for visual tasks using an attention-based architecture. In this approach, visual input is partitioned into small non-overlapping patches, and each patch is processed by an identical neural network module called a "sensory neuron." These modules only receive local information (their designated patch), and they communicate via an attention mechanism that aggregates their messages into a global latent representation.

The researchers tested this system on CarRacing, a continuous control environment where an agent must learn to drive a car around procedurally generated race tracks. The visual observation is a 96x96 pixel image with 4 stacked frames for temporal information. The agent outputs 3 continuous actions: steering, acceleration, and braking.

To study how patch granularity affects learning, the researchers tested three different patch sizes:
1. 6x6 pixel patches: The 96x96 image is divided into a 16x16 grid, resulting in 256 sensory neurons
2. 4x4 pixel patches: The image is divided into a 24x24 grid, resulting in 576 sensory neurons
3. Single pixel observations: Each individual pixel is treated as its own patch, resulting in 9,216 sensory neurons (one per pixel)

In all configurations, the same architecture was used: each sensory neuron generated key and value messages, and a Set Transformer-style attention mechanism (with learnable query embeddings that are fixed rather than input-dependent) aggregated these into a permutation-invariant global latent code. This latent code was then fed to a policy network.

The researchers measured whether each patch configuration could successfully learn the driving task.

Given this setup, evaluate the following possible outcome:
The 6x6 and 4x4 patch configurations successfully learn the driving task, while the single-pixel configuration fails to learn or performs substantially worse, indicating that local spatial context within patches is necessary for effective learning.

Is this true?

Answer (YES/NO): YES